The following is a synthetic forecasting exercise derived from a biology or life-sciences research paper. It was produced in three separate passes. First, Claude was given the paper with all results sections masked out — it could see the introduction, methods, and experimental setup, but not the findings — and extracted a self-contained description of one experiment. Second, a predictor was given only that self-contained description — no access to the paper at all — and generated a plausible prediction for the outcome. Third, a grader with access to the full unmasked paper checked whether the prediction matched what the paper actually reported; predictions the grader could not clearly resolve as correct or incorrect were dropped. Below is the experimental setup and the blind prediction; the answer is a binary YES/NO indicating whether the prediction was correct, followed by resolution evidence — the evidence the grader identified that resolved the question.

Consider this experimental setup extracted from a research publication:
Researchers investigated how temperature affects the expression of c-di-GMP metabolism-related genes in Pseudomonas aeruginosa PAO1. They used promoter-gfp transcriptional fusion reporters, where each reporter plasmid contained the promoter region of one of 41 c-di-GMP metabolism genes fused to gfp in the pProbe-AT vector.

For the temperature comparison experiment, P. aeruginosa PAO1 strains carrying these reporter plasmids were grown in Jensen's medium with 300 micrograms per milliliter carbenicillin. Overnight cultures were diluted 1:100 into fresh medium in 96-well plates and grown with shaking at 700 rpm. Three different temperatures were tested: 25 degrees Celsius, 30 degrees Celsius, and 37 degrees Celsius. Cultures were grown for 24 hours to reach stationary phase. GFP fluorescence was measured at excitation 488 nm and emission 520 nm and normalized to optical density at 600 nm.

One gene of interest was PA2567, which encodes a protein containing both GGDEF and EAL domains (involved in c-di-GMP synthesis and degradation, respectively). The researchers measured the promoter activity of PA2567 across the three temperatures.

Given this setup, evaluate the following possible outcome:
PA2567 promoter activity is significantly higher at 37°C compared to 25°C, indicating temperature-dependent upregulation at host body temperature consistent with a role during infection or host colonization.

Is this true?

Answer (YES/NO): NO